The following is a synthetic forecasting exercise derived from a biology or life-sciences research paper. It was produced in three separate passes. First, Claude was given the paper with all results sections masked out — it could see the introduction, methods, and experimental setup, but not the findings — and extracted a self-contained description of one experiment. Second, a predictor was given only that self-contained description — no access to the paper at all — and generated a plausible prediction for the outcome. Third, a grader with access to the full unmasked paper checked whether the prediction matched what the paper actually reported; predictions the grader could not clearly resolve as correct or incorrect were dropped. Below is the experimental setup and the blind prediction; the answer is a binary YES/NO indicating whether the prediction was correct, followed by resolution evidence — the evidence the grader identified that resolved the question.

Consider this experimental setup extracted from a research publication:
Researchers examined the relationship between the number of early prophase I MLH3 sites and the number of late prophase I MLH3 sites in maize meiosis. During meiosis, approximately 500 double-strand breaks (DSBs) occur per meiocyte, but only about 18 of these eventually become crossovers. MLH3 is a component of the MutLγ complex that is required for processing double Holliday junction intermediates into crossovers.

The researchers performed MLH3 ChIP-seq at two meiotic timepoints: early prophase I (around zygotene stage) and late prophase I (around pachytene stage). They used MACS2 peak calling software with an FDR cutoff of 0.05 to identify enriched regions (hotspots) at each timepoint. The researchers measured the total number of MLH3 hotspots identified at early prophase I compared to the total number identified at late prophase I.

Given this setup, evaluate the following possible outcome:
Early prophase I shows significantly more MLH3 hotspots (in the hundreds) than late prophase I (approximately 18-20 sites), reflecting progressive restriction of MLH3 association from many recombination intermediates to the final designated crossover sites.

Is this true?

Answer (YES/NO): NO